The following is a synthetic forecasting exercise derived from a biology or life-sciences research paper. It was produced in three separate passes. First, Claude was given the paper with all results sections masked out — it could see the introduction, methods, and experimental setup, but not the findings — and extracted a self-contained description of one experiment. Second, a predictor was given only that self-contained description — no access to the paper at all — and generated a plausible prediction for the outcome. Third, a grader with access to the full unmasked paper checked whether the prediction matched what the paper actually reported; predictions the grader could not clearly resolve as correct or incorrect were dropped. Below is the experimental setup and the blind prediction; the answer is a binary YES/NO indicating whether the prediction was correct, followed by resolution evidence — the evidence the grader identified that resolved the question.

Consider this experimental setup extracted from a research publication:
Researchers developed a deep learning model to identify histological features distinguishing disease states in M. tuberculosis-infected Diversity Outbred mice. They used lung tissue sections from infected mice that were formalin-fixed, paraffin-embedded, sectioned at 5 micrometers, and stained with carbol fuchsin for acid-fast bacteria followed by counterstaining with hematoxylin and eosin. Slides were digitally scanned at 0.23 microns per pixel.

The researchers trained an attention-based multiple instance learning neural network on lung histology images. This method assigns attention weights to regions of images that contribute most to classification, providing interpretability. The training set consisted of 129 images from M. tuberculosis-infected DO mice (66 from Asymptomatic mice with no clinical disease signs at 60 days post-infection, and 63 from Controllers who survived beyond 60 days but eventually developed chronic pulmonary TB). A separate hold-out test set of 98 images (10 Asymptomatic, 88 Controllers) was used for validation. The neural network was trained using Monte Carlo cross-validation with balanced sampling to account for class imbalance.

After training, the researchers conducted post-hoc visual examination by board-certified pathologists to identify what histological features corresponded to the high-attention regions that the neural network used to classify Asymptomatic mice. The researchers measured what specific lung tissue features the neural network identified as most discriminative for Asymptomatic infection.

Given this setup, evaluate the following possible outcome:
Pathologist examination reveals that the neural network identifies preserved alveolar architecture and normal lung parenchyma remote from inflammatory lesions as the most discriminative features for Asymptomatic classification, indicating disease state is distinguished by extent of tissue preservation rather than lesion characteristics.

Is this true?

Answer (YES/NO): NO